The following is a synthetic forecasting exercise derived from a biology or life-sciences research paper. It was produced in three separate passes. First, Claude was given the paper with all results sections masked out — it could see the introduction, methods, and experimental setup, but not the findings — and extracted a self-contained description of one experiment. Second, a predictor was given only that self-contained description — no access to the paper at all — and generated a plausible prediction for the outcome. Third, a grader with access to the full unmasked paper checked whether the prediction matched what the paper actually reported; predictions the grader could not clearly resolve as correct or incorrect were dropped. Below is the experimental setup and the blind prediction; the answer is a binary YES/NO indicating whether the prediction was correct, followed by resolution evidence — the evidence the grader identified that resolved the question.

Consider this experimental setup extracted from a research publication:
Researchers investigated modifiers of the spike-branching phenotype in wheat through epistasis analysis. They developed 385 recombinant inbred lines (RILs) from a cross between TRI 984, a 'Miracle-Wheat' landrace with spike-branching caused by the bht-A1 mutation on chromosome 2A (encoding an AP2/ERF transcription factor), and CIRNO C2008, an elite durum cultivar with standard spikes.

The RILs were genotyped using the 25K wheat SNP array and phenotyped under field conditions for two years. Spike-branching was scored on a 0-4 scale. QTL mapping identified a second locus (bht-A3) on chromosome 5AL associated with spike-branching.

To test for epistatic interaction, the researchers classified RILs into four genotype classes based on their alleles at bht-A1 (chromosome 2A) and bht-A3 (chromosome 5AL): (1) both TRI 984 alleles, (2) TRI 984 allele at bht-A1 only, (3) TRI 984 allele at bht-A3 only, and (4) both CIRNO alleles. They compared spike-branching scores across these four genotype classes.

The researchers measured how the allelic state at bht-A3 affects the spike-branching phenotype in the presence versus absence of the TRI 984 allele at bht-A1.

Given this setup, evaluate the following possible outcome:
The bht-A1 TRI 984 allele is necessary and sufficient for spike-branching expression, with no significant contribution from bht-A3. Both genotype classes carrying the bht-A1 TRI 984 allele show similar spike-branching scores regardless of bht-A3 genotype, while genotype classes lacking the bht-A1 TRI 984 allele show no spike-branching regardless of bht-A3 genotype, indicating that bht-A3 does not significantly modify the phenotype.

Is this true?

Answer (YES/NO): NO